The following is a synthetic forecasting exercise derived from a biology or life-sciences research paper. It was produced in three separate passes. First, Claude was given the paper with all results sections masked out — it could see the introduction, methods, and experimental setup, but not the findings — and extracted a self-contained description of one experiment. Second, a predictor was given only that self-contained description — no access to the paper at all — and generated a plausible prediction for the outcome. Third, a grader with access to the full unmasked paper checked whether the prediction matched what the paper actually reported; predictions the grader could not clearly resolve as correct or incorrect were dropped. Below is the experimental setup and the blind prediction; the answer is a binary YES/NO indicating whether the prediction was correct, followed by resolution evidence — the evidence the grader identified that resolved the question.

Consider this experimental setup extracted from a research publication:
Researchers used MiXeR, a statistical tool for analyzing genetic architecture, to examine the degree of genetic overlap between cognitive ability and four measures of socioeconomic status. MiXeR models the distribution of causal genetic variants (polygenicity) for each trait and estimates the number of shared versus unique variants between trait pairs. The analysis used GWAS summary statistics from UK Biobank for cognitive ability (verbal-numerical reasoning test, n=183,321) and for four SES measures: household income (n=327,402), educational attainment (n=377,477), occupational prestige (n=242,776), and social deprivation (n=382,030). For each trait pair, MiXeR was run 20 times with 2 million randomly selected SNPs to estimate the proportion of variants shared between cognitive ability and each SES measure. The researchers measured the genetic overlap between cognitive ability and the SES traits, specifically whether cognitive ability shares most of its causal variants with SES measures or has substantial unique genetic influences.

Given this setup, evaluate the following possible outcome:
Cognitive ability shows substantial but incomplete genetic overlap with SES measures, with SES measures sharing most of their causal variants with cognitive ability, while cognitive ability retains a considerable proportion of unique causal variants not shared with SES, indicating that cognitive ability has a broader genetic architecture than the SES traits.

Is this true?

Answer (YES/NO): NO